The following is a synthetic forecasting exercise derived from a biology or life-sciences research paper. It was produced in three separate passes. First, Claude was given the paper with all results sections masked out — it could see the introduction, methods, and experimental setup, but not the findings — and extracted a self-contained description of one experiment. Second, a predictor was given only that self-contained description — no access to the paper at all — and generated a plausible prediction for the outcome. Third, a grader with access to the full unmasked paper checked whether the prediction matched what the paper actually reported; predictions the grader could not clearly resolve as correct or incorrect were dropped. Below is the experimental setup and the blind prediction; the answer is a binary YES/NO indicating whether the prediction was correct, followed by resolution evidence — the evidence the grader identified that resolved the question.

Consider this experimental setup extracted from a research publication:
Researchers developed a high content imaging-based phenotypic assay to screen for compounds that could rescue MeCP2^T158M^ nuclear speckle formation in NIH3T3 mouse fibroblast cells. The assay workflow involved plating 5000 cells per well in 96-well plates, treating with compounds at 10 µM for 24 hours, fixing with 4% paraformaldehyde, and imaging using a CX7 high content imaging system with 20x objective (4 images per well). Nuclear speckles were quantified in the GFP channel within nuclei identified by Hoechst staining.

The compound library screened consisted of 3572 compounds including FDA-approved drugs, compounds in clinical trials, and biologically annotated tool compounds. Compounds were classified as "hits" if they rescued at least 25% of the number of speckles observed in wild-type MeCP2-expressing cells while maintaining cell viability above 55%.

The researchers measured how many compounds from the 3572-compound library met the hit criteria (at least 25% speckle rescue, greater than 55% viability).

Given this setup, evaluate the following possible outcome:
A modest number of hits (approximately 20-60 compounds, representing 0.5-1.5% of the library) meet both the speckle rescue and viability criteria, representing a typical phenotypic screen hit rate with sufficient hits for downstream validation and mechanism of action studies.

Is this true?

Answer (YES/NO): NO